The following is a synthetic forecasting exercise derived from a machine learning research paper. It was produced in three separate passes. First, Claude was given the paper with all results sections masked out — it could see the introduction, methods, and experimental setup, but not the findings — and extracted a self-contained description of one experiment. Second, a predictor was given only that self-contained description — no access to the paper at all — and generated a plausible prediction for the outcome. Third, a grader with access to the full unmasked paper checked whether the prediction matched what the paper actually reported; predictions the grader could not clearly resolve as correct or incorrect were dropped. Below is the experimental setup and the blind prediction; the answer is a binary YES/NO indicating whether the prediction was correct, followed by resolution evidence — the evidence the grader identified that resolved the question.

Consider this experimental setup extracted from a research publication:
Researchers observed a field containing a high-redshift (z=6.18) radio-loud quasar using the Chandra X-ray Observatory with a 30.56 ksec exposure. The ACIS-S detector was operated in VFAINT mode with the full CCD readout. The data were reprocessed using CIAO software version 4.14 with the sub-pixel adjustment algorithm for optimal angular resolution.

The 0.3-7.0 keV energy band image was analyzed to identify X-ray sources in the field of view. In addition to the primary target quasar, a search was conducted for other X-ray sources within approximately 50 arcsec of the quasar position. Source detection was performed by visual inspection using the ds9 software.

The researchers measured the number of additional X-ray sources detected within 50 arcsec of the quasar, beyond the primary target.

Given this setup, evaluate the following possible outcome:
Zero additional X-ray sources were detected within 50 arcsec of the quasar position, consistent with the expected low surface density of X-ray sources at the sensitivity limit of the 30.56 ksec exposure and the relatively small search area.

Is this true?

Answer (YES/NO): NO